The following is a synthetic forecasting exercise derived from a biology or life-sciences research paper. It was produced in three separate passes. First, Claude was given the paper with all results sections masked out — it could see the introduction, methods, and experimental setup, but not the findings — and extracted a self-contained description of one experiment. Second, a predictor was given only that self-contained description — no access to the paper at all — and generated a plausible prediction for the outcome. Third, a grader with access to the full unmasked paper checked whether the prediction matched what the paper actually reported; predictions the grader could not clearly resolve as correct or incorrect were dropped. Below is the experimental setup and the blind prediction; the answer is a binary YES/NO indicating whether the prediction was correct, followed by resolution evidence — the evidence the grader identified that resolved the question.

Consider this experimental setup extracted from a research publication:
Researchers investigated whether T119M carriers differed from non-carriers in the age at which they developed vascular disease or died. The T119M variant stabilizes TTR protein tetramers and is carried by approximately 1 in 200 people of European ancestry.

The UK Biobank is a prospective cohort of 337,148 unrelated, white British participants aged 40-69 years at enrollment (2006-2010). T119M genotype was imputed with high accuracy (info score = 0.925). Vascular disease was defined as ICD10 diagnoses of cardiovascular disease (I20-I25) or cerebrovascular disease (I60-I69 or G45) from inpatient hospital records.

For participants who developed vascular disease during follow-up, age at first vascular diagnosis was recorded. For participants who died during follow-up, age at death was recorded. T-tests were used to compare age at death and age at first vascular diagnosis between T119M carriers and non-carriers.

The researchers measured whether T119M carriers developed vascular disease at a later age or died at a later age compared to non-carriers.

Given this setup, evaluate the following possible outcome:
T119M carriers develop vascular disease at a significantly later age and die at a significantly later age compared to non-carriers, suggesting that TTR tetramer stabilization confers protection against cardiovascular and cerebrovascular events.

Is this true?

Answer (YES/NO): NO